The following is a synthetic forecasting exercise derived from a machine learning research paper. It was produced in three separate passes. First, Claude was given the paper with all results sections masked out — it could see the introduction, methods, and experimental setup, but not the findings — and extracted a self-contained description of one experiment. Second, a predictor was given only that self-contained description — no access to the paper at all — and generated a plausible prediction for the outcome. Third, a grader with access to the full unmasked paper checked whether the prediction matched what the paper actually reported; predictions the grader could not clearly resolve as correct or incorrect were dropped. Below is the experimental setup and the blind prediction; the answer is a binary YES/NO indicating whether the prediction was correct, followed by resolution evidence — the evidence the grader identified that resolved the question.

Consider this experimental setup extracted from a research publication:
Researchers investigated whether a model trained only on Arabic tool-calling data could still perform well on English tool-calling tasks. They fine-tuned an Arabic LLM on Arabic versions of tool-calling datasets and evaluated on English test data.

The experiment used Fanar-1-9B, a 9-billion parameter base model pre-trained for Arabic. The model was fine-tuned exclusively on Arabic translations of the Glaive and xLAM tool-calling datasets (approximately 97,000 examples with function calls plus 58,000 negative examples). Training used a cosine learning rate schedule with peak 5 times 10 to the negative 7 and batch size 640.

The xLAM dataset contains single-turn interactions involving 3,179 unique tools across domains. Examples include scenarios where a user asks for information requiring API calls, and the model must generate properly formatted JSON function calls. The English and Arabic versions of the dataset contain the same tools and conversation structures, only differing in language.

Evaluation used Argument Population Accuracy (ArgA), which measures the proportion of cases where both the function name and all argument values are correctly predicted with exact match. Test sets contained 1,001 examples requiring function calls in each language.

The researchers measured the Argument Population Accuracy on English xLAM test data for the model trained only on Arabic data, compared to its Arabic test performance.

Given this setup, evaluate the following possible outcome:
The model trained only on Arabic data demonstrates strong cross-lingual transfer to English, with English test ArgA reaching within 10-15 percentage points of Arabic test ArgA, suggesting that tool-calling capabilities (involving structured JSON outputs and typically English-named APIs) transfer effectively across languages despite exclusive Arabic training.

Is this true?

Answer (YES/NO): YES